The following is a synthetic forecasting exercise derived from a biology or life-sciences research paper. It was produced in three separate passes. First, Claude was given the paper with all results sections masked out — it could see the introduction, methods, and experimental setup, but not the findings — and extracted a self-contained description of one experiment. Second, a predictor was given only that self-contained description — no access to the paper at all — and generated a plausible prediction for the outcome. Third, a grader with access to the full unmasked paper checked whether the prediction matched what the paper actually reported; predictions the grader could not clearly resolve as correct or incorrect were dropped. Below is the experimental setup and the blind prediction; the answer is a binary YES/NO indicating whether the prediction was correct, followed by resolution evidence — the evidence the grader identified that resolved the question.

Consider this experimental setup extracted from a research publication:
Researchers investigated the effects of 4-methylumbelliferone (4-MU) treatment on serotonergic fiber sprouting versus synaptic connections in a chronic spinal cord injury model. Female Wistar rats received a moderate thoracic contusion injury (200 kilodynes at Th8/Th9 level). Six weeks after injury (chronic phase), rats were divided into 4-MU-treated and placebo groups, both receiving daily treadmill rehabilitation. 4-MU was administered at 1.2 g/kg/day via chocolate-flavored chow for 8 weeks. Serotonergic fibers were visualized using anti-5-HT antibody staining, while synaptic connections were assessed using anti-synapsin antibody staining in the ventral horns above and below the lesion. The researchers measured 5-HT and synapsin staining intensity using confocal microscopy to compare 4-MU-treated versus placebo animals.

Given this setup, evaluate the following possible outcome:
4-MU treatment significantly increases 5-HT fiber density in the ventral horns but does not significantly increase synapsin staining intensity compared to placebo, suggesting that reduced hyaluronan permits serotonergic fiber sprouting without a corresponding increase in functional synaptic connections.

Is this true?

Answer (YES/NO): YES